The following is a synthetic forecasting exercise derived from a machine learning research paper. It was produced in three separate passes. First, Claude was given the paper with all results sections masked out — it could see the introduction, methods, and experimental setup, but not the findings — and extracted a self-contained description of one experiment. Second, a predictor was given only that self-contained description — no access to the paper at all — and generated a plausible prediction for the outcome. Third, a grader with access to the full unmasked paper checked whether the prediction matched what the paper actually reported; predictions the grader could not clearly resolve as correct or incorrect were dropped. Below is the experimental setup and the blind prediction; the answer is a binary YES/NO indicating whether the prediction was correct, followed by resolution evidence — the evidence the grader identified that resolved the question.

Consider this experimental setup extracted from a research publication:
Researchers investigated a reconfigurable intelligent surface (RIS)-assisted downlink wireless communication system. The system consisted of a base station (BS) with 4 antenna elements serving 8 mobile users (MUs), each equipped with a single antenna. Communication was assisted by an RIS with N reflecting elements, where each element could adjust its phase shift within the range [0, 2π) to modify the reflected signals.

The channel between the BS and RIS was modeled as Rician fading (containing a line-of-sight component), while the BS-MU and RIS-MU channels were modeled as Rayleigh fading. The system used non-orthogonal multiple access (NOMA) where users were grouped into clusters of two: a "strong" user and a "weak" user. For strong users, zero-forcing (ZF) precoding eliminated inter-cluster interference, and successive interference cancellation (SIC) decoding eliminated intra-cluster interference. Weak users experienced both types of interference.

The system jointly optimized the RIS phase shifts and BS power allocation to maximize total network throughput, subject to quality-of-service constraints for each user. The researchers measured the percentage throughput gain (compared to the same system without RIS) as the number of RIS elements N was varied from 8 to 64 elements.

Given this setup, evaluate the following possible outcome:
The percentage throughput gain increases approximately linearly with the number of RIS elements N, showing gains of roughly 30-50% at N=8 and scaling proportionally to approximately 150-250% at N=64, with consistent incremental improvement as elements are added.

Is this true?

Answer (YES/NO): NO